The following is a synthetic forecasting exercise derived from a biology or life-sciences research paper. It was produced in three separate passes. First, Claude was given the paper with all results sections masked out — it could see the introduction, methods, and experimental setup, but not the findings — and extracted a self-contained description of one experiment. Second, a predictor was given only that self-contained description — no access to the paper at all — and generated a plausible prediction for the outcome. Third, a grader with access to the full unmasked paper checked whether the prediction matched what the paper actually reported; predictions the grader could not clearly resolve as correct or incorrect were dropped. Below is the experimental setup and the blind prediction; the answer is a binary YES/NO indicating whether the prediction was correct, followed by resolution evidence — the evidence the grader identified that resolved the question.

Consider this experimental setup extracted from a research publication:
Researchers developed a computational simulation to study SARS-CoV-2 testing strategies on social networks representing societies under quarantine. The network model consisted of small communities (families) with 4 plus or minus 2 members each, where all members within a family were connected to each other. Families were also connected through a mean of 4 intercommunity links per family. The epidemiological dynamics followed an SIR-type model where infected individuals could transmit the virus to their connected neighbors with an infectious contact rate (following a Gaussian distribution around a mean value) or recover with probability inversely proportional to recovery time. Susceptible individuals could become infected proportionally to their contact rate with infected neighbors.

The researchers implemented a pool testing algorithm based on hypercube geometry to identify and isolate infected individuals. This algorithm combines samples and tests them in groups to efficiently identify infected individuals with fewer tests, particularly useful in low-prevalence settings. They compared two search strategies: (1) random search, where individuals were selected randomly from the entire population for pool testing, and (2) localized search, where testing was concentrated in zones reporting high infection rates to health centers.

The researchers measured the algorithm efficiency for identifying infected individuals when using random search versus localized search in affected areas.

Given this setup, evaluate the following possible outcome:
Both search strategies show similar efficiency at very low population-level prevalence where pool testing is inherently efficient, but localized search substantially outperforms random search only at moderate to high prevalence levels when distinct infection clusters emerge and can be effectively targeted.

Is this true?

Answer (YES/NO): NO